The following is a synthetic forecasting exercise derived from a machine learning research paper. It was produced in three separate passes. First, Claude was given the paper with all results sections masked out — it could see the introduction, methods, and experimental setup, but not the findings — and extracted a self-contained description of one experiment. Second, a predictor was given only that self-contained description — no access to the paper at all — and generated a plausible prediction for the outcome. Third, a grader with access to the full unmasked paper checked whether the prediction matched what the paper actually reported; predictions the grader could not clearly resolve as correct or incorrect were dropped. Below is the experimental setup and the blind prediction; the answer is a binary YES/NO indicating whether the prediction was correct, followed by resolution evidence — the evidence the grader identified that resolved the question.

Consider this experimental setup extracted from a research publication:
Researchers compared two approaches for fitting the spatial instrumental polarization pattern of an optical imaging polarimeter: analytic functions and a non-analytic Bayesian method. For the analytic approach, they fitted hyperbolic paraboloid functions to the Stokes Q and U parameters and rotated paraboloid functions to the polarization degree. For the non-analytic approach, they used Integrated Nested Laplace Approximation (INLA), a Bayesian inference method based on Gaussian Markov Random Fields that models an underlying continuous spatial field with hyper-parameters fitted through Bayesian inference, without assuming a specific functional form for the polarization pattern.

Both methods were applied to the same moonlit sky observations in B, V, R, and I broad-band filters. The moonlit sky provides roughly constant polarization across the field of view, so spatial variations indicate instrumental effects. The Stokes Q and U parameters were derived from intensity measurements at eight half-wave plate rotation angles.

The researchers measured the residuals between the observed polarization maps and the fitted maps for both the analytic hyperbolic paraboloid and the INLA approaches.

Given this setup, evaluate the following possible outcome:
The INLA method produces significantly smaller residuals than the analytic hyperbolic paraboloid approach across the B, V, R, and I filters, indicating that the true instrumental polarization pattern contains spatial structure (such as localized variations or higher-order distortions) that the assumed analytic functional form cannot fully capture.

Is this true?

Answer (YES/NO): YES